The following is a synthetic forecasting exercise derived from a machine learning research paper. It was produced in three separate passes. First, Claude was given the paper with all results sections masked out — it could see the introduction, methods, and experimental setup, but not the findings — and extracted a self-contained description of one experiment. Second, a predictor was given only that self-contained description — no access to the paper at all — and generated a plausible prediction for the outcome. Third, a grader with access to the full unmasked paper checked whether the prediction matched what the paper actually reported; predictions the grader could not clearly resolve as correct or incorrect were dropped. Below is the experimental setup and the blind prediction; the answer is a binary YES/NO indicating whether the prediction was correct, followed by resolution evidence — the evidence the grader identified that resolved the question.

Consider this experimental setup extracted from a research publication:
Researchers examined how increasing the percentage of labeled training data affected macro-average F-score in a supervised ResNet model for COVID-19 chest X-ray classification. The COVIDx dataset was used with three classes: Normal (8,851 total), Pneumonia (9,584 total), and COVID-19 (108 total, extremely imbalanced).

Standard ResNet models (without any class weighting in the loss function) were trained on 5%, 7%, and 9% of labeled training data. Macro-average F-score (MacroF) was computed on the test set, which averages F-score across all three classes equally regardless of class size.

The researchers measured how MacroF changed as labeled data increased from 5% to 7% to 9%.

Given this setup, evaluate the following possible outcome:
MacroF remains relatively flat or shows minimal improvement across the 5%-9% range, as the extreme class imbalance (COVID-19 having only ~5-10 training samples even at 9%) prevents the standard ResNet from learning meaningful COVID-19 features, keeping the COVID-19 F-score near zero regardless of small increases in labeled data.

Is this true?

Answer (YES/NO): NO